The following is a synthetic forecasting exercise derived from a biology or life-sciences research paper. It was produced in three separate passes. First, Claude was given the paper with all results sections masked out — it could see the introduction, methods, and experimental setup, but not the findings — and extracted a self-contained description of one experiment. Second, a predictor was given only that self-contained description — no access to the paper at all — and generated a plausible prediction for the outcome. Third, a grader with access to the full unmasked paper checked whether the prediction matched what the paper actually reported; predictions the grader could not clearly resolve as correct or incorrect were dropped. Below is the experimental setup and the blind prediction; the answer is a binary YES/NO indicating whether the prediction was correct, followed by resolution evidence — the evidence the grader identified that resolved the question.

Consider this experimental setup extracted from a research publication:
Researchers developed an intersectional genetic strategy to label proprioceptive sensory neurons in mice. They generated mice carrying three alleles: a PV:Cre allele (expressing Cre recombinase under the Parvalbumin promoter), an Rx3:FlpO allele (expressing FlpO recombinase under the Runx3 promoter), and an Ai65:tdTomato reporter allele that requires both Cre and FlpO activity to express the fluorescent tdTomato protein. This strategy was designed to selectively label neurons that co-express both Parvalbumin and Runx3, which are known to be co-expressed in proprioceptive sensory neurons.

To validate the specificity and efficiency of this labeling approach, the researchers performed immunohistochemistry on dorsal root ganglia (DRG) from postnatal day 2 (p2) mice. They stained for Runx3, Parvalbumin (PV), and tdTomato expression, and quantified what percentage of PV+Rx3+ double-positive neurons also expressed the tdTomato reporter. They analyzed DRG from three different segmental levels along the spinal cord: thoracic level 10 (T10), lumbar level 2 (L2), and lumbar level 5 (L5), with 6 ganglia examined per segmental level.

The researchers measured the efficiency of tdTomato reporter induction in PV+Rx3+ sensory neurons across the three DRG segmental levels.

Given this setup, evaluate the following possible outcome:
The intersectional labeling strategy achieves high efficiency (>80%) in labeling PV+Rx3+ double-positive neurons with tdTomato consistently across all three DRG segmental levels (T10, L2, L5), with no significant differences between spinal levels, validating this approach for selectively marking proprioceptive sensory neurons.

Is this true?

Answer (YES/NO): YES